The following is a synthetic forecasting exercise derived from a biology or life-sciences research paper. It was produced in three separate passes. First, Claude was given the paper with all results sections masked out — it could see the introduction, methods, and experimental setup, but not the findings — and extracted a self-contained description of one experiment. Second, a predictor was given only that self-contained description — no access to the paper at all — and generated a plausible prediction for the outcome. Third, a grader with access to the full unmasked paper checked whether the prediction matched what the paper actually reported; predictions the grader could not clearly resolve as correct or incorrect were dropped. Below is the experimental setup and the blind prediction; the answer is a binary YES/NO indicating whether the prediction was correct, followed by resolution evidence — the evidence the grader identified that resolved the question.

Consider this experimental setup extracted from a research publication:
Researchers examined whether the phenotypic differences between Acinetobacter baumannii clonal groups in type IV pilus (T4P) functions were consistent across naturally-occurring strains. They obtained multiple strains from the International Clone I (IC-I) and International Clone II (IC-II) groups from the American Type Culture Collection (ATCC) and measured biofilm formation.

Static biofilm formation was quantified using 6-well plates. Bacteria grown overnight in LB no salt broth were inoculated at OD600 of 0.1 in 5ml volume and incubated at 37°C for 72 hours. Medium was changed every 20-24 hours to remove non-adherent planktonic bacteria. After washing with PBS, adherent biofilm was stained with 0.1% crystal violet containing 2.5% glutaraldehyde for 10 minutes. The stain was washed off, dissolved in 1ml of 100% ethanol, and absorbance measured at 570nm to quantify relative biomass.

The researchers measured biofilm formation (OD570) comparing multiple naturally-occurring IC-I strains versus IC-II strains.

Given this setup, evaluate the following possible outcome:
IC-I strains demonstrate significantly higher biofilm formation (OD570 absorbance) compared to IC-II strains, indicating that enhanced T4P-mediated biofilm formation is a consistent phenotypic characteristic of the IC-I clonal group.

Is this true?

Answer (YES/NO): NO